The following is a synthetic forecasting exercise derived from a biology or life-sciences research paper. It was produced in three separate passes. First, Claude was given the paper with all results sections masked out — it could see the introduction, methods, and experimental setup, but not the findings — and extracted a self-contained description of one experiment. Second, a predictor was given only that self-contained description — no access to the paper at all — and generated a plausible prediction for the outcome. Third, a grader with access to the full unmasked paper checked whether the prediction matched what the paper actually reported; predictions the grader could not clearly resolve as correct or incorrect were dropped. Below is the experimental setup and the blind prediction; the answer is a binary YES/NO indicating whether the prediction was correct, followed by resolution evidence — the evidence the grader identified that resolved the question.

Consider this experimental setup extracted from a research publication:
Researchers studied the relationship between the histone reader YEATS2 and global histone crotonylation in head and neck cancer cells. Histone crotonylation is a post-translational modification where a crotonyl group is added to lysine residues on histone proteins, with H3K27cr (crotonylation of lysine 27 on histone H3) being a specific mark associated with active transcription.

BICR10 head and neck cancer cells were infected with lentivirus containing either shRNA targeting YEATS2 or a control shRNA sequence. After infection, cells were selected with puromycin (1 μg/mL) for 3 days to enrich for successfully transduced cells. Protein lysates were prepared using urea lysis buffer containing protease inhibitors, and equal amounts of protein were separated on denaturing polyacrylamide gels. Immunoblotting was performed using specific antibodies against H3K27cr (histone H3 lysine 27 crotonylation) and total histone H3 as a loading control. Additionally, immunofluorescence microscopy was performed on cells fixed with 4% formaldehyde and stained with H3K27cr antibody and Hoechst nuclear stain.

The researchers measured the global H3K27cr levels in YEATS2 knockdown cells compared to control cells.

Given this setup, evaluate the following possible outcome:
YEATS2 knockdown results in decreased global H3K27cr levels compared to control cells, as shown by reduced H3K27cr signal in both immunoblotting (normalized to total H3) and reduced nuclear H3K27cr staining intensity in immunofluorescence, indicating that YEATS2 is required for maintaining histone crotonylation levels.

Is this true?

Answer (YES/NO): YES